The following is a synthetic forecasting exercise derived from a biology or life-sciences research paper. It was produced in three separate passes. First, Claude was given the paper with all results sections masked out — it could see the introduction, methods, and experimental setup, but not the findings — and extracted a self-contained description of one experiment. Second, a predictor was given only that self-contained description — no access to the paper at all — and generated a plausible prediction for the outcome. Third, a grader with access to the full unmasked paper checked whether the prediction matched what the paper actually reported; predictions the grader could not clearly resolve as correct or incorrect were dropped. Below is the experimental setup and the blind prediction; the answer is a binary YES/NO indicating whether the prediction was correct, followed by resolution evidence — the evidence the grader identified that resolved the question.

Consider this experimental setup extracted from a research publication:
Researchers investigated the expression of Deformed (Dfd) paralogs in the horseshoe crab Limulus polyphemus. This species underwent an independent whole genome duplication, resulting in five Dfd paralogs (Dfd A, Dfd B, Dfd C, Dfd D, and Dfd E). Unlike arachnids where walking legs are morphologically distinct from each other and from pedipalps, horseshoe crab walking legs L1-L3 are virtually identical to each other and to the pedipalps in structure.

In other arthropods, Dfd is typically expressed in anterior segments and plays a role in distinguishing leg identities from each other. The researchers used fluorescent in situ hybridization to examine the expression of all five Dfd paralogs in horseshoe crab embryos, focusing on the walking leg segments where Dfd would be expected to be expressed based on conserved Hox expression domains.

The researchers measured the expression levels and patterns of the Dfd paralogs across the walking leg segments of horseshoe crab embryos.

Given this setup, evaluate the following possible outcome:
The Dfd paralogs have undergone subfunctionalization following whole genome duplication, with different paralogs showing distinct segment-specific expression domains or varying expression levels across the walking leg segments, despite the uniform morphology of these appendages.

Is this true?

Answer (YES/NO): NO